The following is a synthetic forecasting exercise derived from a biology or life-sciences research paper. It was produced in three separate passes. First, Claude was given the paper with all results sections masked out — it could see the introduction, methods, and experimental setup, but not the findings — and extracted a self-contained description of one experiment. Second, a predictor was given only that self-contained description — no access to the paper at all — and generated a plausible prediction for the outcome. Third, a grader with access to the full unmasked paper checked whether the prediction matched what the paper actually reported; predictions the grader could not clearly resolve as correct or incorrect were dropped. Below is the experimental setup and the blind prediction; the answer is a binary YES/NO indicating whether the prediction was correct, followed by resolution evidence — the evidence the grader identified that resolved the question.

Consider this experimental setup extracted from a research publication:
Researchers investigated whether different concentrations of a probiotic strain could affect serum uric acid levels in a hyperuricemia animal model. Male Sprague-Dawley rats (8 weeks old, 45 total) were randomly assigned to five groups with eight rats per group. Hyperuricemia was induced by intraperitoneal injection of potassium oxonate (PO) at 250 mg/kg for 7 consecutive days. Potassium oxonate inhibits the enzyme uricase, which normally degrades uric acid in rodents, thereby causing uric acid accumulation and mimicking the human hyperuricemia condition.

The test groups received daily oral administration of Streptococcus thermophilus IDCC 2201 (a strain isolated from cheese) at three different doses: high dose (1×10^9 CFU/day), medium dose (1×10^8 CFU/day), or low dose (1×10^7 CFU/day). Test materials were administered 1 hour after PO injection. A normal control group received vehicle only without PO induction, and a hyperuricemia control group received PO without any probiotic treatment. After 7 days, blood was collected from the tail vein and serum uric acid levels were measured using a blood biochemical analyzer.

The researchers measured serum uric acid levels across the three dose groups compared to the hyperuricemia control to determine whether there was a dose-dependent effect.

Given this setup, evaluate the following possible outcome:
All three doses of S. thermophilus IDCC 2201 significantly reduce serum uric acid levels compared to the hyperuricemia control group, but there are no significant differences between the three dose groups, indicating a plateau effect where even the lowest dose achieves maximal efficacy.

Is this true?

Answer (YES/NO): NO